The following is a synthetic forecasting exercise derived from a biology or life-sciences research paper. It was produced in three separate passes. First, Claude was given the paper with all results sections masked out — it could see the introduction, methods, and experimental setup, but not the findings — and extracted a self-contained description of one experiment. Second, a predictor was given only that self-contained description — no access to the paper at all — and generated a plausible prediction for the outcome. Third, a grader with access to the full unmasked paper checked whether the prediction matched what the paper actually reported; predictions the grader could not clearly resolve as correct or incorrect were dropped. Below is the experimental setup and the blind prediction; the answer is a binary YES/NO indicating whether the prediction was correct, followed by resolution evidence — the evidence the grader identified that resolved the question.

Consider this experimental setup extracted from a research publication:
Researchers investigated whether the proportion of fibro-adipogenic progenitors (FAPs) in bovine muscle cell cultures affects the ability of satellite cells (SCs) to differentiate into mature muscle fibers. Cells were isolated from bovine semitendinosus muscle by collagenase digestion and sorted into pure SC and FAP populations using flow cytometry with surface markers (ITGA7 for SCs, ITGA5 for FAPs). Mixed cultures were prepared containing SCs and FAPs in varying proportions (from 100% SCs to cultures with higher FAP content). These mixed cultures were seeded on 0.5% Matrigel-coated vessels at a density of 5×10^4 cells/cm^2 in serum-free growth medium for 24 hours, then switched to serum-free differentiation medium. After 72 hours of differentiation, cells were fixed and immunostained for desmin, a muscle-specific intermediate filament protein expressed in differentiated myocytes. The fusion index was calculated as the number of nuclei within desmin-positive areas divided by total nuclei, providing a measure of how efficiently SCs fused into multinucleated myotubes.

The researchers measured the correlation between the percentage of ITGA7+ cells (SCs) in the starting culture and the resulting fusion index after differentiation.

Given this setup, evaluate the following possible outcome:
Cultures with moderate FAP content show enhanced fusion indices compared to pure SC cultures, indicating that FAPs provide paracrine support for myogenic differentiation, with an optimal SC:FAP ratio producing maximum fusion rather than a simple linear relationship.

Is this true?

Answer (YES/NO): NO